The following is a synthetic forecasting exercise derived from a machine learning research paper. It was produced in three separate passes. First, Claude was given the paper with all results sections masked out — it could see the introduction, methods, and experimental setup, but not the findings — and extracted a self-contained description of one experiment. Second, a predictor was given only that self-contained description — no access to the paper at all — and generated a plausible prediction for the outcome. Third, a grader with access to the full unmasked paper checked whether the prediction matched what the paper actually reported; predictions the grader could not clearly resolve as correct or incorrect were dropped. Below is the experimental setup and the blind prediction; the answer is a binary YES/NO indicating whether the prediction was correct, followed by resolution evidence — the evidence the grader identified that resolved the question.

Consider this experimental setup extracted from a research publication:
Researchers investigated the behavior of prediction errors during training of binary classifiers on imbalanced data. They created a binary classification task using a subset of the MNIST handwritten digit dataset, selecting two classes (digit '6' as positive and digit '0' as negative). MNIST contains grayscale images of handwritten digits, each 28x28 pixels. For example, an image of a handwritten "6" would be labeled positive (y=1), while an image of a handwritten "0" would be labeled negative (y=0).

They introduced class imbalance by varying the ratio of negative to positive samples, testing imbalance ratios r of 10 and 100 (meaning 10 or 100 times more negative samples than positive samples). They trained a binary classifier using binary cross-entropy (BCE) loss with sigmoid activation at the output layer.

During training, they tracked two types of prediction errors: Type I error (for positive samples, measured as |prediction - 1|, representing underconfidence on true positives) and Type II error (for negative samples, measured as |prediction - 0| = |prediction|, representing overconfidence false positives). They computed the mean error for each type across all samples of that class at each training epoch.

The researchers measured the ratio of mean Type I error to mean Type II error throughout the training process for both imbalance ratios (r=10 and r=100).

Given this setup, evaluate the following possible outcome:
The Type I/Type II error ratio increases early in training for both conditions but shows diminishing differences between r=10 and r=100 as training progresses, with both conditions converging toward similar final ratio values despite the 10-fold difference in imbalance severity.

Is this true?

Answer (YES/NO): NO